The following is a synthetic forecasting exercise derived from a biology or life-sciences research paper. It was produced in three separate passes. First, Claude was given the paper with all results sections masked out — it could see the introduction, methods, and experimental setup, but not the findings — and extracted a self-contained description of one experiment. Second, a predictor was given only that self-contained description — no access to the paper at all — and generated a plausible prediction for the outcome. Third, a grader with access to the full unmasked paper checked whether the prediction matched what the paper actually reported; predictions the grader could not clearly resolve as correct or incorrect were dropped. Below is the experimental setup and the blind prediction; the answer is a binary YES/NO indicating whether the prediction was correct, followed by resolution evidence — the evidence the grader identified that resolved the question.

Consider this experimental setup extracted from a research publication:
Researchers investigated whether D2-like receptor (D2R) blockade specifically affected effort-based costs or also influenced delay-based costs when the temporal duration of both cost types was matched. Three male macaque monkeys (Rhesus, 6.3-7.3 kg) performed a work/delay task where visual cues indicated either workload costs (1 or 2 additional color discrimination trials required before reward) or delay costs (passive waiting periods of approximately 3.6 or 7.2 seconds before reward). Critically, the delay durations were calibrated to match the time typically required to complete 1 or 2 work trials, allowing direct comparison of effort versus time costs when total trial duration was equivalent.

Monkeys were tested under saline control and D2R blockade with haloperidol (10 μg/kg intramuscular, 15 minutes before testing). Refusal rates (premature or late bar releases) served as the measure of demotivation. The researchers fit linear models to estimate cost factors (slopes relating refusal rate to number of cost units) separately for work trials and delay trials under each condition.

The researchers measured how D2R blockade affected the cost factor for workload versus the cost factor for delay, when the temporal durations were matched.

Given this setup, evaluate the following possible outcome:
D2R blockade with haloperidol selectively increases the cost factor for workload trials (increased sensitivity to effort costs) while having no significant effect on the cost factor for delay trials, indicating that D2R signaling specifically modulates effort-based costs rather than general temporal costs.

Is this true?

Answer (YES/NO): NO